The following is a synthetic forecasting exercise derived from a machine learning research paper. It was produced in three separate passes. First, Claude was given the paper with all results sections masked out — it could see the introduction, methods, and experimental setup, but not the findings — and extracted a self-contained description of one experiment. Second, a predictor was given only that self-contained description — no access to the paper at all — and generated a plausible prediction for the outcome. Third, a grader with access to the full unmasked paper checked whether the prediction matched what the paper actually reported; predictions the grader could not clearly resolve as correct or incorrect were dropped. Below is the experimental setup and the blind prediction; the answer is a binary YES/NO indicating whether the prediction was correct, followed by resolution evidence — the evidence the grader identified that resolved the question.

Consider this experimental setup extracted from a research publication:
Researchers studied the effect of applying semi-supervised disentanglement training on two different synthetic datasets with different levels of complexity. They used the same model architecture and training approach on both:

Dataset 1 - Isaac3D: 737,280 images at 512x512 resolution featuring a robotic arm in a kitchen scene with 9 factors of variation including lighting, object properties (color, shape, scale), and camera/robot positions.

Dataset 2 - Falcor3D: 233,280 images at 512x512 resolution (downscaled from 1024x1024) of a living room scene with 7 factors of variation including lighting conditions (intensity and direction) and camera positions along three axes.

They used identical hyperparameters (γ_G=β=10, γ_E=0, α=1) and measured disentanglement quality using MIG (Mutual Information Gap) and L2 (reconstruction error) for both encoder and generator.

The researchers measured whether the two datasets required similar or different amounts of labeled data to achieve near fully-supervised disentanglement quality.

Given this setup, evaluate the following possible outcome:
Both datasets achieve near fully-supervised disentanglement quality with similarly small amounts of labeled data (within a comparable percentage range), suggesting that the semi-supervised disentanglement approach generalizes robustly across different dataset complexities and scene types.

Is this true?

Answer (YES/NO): NO